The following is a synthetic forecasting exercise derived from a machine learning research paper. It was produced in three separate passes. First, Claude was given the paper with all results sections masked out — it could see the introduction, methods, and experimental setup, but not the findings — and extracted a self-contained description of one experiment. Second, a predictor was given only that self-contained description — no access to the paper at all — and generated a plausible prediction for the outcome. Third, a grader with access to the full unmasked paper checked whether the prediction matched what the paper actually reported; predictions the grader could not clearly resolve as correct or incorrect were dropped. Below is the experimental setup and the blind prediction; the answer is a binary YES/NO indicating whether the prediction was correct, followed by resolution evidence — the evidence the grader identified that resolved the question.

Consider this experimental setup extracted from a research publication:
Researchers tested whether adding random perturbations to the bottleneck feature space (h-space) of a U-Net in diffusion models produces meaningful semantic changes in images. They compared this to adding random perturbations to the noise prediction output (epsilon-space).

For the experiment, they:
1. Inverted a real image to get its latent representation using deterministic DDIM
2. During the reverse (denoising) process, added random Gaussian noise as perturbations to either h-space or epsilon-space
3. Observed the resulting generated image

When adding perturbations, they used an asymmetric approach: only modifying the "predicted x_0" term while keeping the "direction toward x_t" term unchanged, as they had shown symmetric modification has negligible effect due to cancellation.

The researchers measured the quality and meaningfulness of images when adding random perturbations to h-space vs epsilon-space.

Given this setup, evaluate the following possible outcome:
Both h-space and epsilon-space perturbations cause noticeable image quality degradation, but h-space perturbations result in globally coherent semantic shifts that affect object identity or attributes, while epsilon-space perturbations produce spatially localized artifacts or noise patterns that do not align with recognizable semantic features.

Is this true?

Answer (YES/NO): NO